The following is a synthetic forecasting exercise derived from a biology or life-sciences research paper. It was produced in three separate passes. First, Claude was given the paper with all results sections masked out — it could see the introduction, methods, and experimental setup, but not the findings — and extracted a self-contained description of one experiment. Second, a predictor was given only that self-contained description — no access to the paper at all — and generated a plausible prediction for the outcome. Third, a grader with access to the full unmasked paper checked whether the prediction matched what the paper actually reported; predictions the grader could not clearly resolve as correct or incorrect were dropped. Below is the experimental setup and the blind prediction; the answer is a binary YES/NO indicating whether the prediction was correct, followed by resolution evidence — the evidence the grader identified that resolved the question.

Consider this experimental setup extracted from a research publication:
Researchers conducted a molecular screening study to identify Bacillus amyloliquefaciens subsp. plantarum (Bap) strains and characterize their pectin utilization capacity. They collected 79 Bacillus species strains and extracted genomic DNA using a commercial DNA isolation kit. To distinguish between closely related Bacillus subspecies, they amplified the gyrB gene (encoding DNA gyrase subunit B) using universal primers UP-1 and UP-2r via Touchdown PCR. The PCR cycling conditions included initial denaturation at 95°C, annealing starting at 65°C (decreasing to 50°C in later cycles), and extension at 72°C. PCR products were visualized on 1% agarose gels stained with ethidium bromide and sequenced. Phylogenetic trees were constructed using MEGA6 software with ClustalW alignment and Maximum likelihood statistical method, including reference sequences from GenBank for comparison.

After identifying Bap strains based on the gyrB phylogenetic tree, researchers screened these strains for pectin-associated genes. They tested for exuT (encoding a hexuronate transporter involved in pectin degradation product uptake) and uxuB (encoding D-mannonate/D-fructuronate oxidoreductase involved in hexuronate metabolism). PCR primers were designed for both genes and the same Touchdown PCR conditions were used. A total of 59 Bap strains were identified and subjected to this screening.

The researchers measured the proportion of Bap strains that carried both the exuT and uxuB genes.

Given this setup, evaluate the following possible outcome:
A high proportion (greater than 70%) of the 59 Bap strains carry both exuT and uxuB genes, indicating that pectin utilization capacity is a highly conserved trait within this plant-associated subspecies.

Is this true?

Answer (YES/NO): YES